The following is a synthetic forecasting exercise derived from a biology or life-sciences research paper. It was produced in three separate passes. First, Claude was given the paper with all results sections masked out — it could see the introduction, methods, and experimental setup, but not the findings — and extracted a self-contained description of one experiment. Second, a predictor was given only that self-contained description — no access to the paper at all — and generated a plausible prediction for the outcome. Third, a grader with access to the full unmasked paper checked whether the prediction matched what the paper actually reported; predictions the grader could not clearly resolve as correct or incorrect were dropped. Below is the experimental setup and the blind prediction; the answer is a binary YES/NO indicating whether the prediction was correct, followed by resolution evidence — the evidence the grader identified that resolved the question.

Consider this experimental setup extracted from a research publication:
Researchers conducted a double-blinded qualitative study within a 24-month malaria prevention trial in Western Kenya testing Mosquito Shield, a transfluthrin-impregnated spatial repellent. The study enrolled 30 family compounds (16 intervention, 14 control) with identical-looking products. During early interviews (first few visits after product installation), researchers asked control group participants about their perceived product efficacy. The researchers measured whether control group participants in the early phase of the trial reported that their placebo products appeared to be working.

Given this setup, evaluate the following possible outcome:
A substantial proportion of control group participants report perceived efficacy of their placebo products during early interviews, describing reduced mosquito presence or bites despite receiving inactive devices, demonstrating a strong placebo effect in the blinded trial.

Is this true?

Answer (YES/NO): YES